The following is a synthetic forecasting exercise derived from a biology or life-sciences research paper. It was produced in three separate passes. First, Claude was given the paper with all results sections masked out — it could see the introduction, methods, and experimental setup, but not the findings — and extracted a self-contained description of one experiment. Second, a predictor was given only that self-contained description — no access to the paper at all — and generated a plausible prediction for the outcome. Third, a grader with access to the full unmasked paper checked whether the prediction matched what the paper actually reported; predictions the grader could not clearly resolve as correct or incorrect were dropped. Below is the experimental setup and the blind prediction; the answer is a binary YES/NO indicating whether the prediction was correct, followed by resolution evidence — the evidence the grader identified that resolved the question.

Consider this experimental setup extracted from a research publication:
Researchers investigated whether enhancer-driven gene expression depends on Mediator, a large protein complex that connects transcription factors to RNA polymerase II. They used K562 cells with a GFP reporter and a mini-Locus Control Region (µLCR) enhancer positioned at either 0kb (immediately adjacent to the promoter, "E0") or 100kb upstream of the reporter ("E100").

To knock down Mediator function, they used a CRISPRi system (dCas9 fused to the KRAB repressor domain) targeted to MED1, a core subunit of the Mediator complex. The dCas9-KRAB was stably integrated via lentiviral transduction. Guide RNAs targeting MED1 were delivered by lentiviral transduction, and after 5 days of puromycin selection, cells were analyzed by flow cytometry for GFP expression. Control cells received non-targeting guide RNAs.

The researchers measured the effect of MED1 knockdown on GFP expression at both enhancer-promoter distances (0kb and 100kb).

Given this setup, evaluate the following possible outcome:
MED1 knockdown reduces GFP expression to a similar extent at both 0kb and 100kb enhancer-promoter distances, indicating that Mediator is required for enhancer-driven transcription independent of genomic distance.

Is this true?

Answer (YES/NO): YES